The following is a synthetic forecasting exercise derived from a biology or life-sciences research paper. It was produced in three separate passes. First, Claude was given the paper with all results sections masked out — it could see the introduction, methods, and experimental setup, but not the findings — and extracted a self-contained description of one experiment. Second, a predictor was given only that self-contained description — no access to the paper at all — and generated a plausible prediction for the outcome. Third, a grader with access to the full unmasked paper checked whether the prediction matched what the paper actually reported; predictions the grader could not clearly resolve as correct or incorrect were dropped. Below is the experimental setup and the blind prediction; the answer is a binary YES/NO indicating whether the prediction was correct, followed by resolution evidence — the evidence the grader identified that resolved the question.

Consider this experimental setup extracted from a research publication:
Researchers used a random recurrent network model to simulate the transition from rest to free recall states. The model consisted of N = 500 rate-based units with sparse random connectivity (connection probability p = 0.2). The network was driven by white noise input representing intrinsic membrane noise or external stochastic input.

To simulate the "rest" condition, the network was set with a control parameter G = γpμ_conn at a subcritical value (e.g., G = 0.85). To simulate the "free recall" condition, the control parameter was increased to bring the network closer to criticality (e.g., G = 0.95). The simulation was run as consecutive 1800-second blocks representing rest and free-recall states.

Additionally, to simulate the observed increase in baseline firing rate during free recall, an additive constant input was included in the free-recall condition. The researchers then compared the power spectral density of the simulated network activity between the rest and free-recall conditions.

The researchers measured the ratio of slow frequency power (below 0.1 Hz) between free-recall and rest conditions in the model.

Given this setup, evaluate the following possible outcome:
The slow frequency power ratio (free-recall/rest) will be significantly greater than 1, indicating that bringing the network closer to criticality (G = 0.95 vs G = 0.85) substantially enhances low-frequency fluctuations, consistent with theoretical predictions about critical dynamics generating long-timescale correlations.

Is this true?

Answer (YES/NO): YES